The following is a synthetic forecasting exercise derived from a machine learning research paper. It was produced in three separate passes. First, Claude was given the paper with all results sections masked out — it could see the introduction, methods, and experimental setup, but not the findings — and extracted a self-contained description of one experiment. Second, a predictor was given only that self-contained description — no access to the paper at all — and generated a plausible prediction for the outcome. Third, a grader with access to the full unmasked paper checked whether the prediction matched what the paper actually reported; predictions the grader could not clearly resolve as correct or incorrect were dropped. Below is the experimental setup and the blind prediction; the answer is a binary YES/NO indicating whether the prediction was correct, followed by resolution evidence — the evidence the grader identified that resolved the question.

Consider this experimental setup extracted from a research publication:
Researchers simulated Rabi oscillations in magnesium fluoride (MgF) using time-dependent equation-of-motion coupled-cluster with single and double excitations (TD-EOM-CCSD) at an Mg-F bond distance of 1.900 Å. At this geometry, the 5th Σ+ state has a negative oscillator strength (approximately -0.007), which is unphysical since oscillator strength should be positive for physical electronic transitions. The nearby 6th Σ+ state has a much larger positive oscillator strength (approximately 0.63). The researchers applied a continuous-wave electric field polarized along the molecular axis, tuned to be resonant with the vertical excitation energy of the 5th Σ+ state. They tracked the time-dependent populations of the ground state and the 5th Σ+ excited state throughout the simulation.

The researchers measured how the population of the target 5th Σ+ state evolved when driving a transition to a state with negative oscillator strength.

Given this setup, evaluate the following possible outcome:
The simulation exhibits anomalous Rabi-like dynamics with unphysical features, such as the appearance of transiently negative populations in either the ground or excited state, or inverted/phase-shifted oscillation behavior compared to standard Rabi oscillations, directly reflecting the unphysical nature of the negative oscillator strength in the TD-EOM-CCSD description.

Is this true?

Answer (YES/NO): YES